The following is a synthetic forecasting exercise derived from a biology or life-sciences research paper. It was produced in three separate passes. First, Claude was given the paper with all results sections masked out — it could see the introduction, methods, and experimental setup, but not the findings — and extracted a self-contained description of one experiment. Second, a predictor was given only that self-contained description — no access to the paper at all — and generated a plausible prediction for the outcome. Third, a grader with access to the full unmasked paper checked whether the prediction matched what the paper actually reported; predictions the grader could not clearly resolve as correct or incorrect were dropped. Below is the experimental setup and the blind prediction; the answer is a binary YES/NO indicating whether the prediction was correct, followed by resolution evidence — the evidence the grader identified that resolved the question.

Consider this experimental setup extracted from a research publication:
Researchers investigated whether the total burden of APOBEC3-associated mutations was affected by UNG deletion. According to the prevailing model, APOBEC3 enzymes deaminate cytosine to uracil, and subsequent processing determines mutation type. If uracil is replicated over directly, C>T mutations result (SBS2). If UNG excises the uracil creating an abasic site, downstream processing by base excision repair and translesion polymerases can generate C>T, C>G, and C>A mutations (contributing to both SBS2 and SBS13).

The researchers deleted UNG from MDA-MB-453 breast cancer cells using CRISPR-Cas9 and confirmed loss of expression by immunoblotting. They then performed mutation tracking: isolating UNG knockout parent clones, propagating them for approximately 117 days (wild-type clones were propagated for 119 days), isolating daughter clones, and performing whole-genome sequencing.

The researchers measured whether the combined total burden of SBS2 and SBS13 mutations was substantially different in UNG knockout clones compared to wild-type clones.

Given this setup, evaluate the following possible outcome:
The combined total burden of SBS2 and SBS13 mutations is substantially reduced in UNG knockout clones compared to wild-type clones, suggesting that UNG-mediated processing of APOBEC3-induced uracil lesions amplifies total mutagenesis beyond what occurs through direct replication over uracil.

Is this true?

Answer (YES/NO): NO